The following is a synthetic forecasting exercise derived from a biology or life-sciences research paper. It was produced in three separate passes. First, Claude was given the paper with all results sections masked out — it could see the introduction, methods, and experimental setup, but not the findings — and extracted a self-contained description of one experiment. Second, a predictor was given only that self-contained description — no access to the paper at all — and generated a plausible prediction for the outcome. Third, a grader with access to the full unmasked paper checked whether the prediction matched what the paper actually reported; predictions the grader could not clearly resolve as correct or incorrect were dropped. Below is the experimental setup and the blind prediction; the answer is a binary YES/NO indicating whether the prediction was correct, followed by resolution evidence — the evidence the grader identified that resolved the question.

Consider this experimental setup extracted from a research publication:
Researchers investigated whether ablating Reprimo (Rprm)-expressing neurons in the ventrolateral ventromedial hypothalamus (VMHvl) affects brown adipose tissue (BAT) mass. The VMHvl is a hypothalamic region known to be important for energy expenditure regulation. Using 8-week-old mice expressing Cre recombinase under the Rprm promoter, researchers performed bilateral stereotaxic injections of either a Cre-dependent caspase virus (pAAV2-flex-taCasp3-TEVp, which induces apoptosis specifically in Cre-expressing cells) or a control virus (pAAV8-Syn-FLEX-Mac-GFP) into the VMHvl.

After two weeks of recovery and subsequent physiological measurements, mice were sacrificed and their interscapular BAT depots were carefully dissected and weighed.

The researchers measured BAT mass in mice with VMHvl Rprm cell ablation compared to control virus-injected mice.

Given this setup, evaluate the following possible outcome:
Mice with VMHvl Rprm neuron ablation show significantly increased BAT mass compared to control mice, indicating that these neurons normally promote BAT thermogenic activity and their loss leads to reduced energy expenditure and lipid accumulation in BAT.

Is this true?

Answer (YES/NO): YES